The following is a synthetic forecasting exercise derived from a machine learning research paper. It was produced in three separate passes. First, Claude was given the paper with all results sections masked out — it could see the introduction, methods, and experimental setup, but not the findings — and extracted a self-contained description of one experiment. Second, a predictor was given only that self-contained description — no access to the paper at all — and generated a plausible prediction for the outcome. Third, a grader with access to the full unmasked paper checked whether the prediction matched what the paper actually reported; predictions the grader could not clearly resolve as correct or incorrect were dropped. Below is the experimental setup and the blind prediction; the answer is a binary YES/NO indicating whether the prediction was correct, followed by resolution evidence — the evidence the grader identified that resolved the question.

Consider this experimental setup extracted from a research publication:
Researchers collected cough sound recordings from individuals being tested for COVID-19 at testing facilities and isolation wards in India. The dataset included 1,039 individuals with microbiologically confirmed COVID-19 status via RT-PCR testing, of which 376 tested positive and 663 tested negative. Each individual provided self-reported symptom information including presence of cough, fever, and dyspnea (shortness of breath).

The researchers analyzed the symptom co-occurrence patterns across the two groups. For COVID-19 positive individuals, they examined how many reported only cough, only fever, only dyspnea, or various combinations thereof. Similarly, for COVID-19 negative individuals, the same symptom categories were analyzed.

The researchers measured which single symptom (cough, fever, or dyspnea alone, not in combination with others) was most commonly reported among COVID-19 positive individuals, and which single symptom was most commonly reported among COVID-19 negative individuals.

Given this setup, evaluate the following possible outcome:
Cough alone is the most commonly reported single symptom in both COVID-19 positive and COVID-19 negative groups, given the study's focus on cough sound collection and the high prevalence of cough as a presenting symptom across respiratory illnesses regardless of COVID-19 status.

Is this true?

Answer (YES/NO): NO